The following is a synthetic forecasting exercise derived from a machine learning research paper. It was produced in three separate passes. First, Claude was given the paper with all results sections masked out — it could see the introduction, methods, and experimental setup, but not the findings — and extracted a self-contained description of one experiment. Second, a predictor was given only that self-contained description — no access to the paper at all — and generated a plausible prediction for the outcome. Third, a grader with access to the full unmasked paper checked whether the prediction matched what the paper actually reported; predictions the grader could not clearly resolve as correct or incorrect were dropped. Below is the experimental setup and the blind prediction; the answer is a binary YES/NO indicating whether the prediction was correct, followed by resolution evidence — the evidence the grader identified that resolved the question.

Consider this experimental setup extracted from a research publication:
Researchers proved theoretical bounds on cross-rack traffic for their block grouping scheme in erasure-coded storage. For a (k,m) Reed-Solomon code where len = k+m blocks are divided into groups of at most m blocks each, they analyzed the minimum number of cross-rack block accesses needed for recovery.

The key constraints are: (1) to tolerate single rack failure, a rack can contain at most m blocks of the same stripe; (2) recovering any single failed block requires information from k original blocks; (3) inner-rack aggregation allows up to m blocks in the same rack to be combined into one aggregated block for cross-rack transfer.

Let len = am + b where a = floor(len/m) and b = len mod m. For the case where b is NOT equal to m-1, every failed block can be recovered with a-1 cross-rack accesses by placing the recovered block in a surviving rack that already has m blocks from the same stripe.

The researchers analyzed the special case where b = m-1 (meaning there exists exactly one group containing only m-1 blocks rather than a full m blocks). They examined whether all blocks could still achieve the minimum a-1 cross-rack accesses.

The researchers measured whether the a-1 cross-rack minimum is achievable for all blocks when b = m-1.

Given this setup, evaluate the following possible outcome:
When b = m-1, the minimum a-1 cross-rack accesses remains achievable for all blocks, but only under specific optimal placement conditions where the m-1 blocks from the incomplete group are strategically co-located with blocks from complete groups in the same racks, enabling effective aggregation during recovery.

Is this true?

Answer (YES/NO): NO